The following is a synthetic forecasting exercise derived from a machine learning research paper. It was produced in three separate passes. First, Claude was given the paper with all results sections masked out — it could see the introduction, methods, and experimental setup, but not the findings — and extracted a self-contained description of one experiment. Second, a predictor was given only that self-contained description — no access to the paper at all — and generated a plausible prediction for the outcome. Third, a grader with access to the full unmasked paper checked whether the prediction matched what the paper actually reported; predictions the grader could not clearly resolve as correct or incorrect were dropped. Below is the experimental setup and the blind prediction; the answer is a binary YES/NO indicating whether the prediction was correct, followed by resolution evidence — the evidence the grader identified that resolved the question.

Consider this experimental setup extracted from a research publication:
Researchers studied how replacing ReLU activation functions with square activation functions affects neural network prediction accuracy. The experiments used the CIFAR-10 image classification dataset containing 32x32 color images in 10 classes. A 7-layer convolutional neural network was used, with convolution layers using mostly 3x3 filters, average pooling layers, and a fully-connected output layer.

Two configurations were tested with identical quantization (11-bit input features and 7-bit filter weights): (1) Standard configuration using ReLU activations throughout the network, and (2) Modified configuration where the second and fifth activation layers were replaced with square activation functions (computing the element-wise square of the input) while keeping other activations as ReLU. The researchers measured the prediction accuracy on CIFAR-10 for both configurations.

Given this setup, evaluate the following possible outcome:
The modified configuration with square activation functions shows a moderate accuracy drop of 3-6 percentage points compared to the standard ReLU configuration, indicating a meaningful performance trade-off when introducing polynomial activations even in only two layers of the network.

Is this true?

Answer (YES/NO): NO